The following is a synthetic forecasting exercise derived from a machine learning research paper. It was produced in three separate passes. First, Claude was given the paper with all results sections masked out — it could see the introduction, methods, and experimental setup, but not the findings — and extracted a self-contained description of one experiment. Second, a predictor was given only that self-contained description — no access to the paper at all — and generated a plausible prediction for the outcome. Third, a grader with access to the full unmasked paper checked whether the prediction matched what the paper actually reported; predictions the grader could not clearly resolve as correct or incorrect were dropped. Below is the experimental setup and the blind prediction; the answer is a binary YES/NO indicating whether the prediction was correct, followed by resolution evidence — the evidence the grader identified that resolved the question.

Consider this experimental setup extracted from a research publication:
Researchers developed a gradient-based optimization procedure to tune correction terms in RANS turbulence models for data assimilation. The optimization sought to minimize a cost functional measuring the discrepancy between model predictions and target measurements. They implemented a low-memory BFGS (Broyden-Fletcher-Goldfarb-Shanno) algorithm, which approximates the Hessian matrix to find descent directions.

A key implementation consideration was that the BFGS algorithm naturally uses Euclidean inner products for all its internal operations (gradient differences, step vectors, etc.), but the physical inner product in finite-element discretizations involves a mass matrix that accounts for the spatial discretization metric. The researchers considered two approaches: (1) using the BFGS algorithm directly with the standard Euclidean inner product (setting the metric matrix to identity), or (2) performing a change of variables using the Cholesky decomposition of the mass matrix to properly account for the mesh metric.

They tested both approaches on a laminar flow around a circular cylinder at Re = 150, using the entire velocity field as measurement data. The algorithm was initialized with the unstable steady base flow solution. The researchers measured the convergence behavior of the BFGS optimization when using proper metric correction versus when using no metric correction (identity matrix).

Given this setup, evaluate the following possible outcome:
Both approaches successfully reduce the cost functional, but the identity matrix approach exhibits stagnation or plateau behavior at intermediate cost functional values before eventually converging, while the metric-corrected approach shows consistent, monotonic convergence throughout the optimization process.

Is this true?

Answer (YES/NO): NO